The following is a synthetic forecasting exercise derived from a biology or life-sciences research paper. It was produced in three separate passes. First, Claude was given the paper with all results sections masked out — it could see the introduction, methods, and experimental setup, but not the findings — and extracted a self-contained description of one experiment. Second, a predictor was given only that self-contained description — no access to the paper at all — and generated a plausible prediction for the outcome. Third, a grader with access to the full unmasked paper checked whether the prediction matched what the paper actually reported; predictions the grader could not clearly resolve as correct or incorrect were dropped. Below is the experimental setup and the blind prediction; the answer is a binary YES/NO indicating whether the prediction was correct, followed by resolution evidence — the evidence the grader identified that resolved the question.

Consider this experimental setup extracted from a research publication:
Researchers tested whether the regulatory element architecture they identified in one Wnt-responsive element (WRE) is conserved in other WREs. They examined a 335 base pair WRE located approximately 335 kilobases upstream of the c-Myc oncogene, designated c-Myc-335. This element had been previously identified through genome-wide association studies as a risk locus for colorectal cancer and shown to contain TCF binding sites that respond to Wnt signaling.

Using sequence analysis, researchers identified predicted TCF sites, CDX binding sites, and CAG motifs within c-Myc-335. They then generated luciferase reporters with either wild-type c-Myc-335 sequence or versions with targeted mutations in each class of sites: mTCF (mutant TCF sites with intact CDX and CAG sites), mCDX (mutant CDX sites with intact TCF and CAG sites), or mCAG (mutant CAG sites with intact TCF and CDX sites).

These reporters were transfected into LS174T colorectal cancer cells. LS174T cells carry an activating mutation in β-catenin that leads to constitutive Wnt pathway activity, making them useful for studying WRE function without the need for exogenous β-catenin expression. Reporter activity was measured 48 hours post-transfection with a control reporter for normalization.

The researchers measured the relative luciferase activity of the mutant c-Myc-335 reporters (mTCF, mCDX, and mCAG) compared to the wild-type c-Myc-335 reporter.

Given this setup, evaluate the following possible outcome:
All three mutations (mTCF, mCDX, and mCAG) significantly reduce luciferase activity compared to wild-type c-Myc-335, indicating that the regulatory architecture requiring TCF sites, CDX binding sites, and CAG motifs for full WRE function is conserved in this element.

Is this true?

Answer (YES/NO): YES